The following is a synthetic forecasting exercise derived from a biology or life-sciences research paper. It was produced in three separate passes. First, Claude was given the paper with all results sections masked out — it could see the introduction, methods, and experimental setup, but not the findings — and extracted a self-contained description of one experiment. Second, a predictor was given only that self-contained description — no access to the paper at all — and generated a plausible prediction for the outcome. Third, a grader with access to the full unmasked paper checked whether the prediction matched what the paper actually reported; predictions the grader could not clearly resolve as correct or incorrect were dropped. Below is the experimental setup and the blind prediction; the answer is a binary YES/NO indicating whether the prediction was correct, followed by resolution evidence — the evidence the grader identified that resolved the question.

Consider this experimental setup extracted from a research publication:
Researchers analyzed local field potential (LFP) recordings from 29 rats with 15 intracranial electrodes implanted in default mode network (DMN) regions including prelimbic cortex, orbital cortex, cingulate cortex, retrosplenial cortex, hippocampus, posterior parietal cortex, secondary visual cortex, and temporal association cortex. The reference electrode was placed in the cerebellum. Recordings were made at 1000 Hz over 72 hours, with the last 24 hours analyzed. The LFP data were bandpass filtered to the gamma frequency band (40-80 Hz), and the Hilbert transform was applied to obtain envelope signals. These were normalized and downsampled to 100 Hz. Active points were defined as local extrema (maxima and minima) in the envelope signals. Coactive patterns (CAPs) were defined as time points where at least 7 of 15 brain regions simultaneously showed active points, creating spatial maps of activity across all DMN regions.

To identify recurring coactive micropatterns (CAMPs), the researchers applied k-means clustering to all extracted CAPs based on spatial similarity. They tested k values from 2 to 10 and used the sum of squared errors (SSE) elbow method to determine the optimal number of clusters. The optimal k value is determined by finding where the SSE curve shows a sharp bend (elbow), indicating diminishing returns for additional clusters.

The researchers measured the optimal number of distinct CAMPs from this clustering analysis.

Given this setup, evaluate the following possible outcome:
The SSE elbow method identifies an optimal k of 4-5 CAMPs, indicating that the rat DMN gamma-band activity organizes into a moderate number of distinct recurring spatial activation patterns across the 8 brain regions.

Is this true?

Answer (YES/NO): NO